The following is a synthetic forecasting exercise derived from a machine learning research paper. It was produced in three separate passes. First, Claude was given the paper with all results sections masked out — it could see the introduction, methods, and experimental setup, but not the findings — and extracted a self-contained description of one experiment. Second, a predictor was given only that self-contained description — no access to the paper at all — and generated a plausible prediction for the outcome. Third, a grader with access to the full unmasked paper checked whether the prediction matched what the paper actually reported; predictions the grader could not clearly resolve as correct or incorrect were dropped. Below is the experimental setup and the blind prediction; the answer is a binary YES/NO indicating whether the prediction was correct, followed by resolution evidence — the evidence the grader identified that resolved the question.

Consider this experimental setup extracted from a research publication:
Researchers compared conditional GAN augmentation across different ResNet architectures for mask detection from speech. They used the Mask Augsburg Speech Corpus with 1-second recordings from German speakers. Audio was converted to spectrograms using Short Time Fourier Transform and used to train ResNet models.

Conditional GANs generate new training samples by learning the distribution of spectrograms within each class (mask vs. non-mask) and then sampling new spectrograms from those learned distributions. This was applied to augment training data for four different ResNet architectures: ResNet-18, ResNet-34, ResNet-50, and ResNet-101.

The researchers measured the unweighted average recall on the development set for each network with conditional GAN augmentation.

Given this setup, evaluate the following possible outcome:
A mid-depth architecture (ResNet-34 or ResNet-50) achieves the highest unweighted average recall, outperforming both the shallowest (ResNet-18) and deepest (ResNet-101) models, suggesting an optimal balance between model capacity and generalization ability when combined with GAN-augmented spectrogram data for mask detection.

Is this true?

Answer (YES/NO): NO